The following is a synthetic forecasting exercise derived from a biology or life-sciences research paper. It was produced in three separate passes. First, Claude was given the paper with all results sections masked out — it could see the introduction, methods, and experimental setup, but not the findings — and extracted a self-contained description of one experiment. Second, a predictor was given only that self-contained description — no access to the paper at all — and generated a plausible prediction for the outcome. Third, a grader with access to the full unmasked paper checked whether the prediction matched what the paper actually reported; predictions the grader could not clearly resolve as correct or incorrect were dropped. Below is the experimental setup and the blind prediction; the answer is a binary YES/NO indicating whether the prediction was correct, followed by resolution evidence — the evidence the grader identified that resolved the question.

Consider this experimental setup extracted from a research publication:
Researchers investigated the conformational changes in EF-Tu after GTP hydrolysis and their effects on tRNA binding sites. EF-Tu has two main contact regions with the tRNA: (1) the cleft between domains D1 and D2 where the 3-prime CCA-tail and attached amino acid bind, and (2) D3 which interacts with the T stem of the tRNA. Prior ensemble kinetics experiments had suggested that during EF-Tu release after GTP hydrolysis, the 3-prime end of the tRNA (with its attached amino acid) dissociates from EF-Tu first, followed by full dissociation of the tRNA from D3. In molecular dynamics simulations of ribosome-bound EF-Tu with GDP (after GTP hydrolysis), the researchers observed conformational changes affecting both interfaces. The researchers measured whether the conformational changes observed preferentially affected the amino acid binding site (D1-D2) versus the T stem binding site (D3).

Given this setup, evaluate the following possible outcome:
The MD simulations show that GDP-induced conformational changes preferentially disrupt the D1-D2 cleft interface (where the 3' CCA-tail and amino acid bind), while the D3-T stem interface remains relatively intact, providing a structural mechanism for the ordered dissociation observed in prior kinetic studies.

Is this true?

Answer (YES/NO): YES